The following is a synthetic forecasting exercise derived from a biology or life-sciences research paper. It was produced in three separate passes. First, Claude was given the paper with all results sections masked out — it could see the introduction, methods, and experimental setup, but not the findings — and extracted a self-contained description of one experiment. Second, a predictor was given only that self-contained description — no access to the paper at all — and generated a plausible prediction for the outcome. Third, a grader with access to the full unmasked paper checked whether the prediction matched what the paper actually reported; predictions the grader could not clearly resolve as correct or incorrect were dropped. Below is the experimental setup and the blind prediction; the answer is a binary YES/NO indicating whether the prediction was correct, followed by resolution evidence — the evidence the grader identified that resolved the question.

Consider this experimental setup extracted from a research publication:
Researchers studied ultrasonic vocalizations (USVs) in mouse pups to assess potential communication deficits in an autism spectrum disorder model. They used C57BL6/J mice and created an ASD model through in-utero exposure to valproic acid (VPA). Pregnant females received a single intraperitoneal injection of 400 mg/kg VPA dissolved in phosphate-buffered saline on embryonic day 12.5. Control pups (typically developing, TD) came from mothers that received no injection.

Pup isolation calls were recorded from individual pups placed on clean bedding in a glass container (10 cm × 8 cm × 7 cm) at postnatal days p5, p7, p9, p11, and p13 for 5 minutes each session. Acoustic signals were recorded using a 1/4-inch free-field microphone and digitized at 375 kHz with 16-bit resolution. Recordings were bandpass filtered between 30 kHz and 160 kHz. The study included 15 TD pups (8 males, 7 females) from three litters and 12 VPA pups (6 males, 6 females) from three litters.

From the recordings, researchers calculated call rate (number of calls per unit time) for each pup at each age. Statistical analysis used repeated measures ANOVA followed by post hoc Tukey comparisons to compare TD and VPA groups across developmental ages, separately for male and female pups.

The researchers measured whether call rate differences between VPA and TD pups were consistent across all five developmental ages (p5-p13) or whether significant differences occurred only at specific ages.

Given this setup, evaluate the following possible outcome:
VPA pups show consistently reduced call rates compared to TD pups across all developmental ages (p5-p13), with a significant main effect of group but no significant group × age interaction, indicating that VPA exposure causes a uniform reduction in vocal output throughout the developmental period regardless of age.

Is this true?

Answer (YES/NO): NO